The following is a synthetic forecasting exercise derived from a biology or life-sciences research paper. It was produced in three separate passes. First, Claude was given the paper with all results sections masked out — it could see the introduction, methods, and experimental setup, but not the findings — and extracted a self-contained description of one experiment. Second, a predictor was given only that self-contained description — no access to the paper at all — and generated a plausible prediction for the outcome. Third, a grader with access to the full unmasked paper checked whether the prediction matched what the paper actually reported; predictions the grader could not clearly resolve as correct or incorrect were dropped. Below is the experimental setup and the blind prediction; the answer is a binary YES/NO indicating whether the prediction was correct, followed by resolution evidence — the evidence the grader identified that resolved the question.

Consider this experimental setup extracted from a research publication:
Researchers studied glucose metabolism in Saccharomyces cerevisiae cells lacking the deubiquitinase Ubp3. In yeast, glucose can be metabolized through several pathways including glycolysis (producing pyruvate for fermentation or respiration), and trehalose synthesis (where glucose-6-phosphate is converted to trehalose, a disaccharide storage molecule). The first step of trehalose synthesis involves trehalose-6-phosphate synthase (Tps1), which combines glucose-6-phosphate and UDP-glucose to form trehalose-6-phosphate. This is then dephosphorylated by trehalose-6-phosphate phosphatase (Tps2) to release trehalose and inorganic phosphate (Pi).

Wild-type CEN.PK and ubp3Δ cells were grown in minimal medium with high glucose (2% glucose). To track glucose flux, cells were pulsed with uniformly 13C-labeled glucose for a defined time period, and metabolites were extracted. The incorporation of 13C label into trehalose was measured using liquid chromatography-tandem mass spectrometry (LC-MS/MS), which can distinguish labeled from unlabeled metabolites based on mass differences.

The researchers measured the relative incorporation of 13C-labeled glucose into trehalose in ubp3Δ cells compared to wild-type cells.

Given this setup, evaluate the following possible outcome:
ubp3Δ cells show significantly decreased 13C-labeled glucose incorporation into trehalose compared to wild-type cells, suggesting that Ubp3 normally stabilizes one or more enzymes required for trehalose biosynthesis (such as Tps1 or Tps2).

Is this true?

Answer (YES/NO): NO